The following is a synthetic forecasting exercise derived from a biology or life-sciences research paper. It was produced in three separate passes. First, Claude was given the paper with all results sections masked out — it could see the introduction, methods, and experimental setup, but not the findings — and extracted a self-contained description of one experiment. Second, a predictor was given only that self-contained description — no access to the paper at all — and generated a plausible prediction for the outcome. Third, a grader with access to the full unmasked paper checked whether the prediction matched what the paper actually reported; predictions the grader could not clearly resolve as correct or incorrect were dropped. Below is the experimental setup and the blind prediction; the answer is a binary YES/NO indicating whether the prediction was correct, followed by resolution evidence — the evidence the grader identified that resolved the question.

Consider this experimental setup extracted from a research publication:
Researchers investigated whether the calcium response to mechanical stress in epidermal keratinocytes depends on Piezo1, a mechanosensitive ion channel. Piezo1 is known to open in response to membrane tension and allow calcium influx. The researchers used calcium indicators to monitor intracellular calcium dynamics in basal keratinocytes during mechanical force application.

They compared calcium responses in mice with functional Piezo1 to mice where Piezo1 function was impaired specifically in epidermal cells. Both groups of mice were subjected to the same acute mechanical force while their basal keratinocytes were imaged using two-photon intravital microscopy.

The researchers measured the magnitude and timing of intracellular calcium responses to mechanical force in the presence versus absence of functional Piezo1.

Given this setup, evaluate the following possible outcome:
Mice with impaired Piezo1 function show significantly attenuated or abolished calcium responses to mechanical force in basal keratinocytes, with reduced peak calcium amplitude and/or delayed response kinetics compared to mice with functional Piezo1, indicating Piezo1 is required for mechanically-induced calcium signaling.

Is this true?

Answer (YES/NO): NO